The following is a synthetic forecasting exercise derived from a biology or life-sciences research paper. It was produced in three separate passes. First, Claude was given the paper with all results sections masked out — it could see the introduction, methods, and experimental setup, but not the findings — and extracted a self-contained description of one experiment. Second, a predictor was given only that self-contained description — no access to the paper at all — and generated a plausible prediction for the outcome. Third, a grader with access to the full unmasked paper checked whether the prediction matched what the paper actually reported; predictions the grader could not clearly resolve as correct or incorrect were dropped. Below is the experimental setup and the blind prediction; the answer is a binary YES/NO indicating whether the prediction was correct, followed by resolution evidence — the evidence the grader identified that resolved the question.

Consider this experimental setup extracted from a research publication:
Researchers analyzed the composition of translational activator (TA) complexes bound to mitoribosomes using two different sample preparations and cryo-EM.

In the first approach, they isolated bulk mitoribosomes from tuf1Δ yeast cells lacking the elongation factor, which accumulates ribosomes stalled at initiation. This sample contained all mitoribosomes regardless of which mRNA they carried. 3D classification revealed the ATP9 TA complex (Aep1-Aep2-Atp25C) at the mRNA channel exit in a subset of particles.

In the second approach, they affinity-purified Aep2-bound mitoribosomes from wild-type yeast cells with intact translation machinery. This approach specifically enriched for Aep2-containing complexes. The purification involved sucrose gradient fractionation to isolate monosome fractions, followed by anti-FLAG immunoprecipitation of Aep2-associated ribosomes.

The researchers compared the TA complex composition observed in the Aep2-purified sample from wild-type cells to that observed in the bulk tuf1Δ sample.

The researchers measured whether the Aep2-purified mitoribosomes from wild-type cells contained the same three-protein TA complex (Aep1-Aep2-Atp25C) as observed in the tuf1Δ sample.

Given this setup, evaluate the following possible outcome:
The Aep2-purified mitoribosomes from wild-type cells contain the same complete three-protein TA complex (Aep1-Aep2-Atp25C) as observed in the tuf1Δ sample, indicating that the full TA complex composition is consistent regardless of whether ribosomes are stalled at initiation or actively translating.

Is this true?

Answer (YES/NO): YES